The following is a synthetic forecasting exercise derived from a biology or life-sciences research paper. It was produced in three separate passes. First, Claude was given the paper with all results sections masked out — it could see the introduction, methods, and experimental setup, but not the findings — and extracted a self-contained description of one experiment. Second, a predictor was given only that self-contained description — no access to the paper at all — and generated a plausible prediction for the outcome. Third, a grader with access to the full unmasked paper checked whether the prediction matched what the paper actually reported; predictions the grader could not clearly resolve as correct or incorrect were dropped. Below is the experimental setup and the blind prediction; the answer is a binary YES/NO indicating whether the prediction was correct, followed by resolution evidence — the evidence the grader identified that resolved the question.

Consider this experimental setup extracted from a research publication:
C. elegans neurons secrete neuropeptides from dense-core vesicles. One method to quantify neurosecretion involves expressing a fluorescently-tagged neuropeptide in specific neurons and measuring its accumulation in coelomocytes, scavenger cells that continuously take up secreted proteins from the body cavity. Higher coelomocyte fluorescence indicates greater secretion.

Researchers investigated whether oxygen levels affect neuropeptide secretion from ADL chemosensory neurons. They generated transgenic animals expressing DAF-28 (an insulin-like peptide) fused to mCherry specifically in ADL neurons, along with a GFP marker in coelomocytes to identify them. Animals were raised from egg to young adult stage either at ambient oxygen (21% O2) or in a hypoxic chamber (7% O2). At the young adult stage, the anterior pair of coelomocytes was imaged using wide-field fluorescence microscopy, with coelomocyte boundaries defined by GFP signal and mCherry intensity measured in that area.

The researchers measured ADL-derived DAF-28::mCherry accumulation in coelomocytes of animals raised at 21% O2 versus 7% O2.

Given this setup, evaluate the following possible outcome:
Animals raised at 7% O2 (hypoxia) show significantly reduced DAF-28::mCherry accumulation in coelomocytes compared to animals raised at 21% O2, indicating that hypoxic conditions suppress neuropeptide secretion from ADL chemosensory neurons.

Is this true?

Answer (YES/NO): NO